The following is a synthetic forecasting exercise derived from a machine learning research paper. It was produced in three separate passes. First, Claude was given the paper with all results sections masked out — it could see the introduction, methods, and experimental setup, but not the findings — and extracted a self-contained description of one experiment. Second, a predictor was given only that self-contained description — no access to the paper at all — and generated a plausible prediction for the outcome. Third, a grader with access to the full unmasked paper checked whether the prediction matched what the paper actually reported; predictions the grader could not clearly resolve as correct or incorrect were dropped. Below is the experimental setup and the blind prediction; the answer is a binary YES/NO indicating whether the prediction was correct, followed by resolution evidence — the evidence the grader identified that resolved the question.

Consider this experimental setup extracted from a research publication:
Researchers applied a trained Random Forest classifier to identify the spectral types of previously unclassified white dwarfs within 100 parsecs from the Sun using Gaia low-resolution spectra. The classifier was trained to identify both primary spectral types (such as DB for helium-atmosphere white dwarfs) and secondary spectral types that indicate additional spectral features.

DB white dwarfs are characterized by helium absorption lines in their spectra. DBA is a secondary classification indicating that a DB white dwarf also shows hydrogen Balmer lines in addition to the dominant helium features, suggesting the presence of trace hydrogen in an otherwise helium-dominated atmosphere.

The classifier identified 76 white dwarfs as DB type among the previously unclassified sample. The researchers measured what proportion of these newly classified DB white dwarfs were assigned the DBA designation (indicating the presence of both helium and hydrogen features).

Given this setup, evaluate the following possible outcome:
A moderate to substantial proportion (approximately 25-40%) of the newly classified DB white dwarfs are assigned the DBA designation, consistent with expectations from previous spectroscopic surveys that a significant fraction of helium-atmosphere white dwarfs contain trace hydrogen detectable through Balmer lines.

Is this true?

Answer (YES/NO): NO